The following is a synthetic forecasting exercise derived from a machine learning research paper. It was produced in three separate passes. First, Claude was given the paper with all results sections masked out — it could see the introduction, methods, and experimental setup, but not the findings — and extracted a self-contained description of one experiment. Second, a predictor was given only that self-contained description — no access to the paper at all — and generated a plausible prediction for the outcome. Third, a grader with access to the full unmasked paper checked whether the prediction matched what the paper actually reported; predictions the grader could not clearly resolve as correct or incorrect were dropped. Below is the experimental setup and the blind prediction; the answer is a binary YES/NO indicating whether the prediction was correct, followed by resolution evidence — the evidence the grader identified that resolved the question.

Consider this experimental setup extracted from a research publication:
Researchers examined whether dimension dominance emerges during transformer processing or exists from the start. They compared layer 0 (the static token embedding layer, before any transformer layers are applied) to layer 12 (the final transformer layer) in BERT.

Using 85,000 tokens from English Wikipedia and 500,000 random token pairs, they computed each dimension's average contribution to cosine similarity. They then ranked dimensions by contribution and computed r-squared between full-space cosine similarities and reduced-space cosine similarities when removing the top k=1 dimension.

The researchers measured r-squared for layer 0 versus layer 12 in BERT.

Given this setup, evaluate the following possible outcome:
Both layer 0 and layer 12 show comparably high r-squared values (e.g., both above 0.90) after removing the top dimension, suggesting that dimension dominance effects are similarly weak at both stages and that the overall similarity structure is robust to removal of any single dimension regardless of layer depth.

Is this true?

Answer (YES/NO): NO